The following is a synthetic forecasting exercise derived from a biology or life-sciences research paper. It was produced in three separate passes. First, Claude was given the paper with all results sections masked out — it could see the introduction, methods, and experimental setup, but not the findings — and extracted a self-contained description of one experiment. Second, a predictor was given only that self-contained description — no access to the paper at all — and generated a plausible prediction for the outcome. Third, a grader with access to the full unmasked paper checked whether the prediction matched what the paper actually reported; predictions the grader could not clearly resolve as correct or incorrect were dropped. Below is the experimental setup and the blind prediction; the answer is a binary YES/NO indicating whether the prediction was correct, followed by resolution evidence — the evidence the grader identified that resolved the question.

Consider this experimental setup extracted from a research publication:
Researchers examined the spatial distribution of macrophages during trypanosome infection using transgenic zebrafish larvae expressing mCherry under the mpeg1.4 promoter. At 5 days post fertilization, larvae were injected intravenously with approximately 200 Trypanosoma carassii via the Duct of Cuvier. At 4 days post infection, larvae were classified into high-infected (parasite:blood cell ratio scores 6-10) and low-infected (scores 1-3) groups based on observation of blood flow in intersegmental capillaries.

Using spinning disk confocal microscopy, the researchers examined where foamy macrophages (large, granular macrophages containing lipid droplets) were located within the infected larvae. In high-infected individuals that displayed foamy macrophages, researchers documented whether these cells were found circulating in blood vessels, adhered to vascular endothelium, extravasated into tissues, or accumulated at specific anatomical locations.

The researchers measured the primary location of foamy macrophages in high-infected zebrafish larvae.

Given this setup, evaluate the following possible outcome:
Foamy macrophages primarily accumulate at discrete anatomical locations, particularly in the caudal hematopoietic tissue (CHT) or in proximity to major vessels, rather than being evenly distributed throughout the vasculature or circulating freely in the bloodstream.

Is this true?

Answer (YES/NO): NO